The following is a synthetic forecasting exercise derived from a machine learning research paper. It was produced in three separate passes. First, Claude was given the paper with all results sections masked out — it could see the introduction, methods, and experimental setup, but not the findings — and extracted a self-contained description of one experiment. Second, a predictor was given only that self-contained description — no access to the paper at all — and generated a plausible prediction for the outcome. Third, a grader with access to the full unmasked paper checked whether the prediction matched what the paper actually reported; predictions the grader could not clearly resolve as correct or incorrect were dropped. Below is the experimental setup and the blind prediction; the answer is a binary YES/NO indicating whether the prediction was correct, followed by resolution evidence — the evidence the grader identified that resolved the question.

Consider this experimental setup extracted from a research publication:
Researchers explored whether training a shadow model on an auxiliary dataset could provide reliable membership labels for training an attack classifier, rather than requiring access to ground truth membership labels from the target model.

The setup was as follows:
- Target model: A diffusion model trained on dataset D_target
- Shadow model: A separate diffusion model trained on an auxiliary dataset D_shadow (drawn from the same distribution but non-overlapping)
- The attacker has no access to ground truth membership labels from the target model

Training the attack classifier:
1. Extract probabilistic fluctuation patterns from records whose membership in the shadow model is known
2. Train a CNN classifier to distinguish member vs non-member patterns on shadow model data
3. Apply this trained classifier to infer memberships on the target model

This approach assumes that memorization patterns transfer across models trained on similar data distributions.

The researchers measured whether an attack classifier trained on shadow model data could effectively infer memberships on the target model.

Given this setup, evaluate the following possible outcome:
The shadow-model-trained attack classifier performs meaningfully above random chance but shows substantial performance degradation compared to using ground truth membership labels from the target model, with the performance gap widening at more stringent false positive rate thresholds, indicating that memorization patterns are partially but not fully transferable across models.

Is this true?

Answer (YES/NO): NO